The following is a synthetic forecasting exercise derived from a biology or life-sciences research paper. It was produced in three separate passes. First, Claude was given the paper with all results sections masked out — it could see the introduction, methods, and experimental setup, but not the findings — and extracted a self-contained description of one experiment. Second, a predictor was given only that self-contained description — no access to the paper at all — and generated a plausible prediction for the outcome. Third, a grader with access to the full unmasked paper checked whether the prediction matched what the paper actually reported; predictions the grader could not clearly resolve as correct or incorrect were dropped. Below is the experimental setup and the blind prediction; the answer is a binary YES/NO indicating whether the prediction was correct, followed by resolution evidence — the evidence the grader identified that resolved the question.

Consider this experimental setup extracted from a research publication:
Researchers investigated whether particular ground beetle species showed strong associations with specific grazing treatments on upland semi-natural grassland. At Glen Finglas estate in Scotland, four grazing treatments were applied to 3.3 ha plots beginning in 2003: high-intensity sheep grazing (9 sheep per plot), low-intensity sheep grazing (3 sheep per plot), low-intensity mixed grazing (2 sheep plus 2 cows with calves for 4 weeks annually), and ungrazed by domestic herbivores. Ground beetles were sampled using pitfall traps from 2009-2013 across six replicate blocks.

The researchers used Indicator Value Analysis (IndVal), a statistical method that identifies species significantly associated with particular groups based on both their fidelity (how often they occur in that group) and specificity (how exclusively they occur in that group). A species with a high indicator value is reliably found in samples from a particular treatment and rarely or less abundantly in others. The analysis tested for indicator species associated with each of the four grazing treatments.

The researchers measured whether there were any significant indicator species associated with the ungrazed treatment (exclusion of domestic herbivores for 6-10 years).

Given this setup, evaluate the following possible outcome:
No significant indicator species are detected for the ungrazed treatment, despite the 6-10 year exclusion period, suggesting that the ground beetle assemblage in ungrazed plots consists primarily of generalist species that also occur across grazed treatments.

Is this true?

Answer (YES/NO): NO